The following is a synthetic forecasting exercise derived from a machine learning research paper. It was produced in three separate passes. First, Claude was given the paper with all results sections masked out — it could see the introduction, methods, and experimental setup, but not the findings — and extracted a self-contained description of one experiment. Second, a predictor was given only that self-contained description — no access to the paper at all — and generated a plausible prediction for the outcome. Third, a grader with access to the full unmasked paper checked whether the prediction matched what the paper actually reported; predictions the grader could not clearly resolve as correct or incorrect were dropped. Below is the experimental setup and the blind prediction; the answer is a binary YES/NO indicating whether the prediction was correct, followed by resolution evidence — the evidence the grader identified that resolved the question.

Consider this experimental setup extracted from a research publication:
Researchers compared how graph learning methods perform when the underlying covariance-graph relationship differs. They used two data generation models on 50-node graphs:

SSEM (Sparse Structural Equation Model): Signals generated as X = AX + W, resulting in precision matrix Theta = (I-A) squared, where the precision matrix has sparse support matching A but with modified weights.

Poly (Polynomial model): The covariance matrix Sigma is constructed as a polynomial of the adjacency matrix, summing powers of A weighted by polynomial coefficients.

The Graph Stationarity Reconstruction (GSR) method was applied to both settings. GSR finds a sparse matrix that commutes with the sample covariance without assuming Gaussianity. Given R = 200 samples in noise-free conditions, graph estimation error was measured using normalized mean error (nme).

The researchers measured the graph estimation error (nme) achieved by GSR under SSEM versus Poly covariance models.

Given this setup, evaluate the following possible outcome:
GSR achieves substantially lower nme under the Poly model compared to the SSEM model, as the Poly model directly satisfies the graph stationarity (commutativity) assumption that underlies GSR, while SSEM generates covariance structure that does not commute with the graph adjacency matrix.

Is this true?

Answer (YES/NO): NO